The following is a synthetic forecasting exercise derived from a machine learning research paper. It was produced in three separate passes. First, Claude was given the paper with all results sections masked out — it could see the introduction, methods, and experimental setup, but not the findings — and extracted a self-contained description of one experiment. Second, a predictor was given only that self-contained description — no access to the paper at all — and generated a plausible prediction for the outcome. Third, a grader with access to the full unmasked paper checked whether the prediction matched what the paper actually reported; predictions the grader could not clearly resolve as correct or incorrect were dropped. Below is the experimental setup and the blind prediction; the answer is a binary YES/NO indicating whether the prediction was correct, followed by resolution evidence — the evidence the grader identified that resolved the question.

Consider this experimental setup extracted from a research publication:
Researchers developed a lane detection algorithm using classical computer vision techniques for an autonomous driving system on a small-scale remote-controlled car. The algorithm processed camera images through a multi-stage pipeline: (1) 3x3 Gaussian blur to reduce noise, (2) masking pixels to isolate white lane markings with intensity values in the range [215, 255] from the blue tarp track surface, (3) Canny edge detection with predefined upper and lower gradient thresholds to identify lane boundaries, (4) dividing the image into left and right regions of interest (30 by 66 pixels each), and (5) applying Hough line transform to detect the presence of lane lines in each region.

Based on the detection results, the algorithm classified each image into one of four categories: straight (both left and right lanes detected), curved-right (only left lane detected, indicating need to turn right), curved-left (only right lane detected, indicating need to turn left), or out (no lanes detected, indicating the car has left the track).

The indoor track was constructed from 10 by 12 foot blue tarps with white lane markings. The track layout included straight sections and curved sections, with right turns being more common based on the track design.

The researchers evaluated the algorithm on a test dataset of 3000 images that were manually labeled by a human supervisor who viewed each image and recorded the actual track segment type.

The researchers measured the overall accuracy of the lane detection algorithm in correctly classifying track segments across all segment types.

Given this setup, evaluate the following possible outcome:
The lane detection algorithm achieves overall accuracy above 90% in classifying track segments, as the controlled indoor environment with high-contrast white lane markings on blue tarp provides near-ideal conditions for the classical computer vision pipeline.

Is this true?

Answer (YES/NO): NO